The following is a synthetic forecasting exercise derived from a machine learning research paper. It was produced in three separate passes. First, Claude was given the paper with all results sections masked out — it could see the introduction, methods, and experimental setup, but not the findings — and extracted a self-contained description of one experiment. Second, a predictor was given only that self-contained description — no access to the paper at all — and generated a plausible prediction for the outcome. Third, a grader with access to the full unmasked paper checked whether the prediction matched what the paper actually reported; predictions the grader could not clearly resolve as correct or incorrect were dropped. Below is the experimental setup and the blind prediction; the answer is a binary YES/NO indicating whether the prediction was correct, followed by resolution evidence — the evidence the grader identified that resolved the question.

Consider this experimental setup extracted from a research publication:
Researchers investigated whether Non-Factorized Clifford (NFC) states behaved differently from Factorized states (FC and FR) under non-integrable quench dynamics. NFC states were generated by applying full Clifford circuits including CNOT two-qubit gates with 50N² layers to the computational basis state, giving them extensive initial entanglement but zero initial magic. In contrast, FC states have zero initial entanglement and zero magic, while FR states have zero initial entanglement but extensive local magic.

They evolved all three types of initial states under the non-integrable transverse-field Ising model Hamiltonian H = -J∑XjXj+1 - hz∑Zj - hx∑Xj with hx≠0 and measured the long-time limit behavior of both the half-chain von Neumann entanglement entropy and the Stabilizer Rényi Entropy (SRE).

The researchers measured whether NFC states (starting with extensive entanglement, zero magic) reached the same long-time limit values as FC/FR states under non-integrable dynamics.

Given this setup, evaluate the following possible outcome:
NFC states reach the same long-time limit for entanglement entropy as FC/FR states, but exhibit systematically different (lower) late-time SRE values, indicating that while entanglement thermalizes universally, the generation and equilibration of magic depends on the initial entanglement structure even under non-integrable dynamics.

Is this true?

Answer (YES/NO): NO